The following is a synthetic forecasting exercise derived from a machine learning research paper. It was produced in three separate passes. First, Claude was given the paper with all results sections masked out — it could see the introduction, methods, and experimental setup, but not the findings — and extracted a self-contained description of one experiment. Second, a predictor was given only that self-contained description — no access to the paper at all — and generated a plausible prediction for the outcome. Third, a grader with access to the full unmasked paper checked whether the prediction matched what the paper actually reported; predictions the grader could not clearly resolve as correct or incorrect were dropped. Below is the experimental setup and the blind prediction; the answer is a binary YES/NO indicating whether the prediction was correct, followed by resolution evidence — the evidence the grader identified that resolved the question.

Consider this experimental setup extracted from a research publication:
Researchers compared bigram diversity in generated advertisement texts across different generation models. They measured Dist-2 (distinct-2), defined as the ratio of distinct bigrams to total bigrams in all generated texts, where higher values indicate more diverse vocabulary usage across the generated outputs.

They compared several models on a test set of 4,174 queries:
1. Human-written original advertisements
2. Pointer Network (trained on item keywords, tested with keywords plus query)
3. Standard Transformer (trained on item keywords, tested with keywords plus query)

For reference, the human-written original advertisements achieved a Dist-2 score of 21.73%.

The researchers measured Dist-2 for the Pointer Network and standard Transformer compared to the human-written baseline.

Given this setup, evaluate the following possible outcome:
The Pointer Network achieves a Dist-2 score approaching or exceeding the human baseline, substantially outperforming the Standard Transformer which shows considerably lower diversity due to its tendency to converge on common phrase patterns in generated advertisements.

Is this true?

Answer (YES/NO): NO